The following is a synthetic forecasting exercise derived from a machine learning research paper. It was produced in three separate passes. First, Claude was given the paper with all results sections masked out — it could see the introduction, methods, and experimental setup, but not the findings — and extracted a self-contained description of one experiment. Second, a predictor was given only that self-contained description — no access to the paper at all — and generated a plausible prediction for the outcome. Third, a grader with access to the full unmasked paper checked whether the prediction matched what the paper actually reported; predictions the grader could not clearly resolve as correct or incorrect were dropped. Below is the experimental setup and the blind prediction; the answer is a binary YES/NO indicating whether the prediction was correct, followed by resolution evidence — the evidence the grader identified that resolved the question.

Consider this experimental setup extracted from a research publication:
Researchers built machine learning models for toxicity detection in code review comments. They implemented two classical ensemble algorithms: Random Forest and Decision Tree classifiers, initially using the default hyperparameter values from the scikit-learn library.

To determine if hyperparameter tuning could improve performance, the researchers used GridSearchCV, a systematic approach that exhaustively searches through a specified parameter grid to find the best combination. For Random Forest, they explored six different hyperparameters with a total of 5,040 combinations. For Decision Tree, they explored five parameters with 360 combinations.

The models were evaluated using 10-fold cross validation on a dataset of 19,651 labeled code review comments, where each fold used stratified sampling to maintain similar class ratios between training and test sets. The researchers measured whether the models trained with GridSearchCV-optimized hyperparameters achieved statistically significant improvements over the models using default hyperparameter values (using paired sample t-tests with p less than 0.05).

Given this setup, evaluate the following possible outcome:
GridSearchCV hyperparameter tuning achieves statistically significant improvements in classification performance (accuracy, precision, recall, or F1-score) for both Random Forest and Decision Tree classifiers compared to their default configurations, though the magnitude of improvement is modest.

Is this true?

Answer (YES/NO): NO